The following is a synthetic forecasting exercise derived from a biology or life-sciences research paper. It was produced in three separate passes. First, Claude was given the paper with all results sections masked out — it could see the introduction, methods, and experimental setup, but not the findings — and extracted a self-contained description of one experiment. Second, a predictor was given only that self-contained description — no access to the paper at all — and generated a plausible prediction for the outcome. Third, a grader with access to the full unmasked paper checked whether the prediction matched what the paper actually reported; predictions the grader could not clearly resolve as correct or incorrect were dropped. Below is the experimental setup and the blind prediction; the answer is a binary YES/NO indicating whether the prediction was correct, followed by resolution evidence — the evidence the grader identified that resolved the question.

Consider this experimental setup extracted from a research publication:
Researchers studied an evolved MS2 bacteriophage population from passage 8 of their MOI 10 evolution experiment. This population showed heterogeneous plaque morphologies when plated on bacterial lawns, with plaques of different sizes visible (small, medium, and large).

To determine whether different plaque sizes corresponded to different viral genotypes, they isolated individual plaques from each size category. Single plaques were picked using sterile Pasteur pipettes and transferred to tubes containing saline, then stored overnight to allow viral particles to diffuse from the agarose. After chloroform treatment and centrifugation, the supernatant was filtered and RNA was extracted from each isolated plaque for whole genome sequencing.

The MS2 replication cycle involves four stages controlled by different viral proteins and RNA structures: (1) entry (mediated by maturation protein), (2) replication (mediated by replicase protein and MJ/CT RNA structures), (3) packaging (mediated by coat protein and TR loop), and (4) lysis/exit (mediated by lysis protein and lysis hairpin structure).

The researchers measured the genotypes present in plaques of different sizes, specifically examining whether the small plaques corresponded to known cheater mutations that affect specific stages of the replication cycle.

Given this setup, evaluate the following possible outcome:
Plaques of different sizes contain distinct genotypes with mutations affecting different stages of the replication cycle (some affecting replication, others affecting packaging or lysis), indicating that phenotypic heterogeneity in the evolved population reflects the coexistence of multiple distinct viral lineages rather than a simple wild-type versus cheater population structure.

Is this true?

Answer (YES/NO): NO